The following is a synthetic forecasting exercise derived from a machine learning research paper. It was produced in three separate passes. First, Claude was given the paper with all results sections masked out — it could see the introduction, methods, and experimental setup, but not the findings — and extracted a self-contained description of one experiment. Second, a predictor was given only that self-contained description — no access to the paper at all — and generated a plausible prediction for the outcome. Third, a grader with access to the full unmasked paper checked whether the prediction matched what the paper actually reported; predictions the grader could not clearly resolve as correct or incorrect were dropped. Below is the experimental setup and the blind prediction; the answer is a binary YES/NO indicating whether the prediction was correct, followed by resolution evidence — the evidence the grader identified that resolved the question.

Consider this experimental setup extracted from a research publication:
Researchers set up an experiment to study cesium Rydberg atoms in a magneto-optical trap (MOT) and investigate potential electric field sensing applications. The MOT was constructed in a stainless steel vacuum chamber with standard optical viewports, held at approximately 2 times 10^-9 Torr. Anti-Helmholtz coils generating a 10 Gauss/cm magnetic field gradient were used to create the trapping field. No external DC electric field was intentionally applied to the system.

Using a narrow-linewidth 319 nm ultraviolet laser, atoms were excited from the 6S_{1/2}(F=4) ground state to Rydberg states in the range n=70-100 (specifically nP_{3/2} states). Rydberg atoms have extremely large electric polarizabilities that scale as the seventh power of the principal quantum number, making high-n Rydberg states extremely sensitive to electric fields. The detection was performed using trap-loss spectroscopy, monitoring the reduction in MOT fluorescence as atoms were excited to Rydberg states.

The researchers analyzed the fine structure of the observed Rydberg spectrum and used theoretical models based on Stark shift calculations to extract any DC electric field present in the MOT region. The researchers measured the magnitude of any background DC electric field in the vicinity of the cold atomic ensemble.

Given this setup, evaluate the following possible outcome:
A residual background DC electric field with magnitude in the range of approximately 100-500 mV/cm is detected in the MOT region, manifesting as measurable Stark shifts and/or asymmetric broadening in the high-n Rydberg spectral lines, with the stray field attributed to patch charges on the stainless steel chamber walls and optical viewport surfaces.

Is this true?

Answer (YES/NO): NO